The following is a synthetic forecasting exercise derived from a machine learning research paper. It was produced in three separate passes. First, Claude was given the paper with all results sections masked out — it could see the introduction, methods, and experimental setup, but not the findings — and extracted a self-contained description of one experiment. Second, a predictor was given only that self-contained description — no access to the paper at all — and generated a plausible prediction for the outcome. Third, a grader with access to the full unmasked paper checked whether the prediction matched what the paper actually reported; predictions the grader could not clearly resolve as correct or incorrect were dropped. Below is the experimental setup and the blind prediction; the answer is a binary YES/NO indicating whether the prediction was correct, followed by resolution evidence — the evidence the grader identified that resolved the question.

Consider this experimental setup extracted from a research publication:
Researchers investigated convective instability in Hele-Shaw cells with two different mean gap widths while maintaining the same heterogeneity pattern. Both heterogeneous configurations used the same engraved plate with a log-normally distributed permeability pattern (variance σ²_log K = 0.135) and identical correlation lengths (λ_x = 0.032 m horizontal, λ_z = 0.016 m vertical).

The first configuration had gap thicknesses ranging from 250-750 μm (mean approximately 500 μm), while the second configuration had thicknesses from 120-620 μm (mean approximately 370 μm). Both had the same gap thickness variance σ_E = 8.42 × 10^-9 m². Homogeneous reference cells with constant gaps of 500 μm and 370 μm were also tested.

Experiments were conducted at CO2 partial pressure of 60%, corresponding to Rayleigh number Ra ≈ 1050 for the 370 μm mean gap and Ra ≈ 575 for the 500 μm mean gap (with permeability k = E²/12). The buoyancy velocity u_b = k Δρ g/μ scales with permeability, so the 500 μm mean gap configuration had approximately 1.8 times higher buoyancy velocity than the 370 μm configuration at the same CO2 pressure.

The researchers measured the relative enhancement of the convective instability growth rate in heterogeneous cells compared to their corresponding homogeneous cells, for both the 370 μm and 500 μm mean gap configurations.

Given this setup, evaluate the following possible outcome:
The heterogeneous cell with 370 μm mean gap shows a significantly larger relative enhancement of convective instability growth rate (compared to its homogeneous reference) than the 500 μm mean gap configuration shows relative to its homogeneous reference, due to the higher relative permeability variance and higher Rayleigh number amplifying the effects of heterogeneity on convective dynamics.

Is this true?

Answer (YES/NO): NO